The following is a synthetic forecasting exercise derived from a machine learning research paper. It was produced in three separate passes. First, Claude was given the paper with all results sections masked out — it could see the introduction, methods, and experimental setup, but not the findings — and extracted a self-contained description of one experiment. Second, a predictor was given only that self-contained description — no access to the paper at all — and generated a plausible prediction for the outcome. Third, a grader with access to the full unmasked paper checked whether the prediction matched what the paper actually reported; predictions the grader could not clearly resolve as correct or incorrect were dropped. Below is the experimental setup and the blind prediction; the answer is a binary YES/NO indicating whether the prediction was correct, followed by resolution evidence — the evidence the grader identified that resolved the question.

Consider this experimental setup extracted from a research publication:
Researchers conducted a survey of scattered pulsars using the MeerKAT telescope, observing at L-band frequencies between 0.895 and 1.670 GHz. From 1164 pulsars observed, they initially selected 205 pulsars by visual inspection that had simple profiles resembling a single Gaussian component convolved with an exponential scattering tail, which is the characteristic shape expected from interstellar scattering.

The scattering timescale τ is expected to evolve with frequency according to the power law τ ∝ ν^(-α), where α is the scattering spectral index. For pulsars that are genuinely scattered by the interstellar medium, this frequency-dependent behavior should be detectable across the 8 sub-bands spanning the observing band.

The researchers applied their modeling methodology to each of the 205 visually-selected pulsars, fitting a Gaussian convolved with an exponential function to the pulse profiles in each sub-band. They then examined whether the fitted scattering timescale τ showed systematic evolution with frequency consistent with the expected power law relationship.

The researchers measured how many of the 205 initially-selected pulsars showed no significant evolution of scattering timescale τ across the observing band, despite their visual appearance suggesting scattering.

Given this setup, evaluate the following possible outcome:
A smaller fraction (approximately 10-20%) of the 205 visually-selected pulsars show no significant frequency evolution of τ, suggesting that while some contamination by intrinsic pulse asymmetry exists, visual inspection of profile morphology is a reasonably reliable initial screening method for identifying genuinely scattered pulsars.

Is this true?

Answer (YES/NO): YES